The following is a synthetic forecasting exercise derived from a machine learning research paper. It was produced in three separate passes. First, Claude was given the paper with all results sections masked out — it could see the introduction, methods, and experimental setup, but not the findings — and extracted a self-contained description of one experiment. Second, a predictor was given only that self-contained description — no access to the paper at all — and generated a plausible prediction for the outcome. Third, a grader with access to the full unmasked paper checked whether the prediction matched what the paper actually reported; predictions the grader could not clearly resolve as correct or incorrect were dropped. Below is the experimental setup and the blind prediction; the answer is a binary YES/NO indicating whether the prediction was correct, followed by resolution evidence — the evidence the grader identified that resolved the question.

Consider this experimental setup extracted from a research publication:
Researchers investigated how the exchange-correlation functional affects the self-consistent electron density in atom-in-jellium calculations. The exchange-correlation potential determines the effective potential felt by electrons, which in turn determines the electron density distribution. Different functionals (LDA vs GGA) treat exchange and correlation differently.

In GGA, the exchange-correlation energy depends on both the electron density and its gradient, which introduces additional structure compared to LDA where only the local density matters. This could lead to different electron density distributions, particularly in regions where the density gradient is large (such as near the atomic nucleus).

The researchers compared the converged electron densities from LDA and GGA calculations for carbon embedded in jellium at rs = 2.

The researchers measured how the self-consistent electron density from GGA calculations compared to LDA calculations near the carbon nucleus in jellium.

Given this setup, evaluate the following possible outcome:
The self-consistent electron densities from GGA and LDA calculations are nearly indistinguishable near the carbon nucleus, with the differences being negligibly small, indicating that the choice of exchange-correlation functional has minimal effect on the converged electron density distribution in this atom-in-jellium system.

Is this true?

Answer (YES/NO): NO